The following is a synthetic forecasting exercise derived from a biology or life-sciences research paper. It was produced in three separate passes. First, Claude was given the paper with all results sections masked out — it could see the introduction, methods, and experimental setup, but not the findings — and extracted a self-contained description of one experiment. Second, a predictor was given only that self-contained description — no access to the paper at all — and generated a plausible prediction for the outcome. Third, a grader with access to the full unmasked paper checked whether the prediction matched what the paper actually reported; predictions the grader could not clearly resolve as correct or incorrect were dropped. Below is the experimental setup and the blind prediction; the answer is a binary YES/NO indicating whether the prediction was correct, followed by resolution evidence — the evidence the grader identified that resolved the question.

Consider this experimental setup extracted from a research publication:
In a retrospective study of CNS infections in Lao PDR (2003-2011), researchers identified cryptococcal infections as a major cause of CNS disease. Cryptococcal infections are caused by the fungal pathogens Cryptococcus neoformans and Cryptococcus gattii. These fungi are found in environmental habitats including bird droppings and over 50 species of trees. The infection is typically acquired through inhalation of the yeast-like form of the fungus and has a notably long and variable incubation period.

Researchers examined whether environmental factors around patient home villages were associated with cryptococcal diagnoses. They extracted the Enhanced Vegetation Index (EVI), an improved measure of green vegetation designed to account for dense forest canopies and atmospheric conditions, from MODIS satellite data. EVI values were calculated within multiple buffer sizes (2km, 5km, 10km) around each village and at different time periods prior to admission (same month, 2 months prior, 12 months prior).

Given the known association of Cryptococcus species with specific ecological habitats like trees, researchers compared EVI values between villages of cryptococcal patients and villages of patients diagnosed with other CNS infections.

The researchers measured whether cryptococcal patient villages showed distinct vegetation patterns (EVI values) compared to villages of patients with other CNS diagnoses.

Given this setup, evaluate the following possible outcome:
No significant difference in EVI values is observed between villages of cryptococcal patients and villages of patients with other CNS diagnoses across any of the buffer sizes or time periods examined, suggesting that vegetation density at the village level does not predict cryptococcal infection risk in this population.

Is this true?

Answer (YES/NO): NO